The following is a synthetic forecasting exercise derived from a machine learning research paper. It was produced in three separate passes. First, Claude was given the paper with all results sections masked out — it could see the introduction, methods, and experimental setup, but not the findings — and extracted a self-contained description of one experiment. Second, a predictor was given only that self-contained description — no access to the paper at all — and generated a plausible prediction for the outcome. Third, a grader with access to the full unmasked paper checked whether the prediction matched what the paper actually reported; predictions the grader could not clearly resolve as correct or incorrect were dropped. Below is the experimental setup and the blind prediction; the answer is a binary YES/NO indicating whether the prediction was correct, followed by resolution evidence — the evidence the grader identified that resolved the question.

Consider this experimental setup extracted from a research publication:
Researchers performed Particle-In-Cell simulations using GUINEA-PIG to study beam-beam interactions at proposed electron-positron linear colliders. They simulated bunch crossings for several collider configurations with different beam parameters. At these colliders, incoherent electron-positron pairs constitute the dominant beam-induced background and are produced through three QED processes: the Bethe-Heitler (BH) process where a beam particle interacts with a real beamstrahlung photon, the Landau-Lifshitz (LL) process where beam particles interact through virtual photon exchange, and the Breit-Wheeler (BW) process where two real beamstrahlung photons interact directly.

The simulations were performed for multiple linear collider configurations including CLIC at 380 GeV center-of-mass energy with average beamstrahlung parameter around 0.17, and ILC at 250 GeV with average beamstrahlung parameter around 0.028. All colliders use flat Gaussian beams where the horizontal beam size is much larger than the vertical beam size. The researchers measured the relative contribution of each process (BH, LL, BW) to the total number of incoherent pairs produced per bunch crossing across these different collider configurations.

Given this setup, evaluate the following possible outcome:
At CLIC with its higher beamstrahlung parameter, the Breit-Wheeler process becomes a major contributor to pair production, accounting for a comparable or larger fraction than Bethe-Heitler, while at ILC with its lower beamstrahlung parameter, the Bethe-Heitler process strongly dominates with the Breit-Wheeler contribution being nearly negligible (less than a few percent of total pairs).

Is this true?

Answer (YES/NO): NO